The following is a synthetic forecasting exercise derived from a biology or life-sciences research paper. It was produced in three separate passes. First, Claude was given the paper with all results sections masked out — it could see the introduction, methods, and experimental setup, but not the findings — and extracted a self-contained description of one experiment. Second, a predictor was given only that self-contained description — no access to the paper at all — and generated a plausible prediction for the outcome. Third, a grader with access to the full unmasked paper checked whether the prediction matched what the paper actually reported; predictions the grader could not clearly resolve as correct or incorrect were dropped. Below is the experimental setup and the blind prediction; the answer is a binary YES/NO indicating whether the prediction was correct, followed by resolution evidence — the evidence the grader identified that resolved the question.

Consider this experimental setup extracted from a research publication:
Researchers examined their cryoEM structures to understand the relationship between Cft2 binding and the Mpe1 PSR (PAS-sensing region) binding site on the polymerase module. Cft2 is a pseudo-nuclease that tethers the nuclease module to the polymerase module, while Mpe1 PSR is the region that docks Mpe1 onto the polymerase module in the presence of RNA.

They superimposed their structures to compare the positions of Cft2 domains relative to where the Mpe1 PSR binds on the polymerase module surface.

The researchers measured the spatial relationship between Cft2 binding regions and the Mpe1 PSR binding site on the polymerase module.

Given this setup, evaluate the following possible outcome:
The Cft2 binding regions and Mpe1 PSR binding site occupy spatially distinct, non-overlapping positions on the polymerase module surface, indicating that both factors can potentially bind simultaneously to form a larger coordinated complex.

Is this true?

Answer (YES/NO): YES